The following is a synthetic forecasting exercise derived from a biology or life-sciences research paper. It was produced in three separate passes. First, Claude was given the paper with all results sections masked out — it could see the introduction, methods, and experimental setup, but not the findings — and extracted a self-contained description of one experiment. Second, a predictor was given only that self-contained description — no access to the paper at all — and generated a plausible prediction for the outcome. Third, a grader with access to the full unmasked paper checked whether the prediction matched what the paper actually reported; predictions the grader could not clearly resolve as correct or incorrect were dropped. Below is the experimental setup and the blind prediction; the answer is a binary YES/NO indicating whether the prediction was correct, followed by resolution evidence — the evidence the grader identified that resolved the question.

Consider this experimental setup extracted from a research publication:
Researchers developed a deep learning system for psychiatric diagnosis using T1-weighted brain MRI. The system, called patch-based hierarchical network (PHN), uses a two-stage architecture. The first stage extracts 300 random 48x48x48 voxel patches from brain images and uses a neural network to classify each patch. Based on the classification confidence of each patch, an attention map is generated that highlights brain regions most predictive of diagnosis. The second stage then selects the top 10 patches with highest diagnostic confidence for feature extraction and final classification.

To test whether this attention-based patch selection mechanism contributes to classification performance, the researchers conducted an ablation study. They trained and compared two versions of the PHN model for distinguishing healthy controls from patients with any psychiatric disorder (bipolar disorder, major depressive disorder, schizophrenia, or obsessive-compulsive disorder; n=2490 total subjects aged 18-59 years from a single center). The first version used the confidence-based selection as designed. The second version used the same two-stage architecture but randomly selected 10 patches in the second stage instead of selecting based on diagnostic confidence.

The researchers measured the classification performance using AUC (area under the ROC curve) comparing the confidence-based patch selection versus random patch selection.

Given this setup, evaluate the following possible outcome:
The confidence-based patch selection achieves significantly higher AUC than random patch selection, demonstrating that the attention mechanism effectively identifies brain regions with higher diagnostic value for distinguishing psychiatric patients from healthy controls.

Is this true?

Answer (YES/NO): YES